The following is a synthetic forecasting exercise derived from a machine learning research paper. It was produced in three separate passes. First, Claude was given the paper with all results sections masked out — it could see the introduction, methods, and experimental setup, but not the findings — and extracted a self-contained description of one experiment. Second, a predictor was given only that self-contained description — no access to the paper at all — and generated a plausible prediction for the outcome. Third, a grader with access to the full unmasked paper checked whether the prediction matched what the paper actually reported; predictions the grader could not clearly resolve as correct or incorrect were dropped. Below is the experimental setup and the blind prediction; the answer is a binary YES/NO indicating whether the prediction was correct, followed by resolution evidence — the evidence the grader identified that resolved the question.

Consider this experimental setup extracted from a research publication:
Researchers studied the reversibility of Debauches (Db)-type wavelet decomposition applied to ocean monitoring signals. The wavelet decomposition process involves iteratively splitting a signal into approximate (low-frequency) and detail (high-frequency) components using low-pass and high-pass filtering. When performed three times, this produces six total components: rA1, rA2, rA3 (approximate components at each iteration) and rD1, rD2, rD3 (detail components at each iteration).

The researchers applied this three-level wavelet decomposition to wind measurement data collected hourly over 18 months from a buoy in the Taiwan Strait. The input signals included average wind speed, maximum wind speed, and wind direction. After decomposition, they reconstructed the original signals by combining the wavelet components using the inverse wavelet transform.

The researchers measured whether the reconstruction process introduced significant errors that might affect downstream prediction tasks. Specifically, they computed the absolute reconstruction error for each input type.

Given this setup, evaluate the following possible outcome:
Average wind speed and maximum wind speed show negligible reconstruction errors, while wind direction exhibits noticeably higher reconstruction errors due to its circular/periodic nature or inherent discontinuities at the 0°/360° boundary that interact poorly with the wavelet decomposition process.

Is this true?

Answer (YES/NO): NO